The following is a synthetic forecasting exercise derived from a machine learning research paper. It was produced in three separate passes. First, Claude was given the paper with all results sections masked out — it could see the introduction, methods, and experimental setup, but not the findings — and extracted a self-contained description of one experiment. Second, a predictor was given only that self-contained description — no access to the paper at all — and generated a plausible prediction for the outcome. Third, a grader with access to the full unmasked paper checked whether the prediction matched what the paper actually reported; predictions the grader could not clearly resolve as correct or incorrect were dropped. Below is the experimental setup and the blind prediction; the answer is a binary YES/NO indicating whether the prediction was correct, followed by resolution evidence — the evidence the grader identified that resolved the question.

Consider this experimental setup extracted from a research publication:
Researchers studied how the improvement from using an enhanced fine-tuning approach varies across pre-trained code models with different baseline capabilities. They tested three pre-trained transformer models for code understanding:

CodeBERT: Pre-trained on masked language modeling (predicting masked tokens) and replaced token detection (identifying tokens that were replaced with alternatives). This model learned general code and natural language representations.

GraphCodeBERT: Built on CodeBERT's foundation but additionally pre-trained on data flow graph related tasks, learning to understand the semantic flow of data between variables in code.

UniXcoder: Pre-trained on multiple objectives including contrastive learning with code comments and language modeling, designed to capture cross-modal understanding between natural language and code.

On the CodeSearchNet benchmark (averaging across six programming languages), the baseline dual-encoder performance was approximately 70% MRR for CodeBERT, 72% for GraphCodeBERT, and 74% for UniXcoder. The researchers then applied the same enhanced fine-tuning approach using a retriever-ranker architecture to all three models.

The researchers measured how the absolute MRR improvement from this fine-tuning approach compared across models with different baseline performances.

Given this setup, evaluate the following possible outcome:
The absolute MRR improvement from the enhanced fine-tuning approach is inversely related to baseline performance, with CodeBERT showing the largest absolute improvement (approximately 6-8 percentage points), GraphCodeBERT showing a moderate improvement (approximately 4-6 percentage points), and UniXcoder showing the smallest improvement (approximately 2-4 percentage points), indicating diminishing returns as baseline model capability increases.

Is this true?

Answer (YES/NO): NO